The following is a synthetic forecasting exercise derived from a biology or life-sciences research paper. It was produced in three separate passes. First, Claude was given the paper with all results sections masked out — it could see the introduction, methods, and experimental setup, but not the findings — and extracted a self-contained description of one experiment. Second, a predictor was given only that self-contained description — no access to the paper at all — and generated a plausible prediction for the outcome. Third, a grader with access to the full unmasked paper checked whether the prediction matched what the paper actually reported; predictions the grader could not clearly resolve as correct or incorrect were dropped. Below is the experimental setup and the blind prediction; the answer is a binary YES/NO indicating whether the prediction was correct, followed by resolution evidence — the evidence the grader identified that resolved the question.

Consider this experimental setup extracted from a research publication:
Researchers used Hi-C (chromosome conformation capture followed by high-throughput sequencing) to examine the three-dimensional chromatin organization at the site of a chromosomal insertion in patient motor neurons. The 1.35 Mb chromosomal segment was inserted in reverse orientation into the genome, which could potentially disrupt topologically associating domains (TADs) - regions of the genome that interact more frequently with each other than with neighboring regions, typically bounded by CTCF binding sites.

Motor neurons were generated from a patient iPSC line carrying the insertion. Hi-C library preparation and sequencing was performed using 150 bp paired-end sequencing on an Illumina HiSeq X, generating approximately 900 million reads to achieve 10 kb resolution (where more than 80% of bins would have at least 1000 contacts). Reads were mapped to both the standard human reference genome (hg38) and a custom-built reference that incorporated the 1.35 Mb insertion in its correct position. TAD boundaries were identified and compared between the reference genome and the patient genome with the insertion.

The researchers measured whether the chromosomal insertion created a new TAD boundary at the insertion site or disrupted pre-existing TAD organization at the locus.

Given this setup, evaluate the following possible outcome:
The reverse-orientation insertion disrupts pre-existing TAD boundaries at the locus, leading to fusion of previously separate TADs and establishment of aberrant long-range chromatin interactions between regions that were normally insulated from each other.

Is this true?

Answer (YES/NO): NO